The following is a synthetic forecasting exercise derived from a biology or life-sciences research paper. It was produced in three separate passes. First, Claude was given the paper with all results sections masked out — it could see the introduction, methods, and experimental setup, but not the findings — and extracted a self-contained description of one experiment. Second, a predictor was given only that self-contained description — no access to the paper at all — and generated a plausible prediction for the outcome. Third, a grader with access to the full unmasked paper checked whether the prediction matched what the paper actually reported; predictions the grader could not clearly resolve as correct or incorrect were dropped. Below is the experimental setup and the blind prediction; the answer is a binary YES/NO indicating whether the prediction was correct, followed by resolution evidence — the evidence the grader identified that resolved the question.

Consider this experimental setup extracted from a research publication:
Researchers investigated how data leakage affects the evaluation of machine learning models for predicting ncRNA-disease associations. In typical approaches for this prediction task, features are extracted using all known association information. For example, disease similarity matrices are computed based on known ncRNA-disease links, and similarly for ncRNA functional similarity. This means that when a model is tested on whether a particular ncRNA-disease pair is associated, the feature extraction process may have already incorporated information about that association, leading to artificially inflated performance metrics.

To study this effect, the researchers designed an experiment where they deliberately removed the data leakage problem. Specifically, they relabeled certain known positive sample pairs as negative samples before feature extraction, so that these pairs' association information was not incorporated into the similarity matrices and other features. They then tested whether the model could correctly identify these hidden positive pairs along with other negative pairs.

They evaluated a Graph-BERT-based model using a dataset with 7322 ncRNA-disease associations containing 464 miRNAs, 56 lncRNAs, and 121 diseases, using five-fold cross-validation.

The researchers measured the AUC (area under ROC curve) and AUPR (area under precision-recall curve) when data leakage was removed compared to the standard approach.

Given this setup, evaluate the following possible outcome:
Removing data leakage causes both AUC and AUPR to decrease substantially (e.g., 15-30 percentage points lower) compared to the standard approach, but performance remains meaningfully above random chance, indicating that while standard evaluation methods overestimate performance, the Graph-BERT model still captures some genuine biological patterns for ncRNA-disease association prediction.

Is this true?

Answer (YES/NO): NO